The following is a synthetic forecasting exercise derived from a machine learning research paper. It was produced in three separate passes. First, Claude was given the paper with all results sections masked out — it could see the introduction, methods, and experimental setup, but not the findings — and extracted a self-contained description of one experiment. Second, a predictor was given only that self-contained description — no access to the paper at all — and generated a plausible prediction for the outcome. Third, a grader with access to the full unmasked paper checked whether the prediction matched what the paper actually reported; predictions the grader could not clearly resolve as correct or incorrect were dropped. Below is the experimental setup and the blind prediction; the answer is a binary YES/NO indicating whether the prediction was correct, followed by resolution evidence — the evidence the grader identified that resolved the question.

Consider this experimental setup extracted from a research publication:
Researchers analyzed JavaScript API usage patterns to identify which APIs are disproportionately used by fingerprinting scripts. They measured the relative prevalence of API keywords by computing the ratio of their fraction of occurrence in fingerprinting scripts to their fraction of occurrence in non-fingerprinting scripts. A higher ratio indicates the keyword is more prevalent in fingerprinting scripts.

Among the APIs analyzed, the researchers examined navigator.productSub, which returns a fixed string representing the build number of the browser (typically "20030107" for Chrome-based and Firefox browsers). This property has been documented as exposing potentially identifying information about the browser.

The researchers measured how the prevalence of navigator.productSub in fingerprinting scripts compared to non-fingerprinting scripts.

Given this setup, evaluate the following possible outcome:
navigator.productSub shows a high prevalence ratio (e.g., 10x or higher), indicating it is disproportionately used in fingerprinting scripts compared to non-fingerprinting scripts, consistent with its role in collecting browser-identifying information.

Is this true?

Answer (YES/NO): YES